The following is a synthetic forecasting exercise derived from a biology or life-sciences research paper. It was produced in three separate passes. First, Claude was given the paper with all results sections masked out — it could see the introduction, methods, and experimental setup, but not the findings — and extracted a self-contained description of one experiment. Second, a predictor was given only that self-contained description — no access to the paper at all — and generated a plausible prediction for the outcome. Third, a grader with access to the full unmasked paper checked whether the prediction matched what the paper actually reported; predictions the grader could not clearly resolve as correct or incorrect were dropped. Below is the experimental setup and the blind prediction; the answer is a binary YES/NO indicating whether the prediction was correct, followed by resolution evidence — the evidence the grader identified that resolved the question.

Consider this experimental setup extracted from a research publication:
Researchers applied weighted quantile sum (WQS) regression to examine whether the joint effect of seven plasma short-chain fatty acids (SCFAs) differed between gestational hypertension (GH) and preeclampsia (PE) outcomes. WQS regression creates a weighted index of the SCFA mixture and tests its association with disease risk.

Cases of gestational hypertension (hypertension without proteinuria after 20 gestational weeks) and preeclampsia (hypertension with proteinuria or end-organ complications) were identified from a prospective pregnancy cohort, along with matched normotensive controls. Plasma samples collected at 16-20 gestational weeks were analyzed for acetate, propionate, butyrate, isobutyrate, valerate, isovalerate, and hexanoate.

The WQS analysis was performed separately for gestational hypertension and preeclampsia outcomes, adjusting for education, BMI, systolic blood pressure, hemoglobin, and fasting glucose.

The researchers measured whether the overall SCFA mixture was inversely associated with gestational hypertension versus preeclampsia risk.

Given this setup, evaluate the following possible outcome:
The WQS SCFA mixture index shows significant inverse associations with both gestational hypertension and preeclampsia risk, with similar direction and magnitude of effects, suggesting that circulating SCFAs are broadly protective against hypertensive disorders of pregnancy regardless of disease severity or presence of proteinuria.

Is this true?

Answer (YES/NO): NO